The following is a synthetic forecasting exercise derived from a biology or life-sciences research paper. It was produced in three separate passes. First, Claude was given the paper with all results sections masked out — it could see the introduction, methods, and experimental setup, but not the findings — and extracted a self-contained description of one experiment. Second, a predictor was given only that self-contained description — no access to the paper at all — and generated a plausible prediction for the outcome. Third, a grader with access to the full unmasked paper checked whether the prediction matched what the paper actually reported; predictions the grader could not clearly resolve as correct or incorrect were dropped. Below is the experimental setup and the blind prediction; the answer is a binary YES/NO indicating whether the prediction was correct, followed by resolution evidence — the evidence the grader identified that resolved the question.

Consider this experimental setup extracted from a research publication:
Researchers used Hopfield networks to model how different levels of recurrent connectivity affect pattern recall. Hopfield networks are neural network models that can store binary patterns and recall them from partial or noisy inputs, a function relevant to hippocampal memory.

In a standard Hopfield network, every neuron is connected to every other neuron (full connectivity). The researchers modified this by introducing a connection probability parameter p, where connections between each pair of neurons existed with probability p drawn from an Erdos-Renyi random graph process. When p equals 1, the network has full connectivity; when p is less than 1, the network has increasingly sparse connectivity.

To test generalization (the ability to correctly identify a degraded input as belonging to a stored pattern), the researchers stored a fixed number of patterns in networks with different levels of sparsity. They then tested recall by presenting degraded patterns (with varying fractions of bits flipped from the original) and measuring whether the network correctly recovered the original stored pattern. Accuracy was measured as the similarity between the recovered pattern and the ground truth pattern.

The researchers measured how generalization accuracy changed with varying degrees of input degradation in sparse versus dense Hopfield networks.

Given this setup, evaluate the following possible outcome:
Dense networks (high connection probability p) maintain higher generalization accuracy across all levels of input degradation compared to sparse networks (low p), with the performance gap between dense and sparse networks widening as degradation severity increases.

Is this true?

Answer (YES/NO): NO